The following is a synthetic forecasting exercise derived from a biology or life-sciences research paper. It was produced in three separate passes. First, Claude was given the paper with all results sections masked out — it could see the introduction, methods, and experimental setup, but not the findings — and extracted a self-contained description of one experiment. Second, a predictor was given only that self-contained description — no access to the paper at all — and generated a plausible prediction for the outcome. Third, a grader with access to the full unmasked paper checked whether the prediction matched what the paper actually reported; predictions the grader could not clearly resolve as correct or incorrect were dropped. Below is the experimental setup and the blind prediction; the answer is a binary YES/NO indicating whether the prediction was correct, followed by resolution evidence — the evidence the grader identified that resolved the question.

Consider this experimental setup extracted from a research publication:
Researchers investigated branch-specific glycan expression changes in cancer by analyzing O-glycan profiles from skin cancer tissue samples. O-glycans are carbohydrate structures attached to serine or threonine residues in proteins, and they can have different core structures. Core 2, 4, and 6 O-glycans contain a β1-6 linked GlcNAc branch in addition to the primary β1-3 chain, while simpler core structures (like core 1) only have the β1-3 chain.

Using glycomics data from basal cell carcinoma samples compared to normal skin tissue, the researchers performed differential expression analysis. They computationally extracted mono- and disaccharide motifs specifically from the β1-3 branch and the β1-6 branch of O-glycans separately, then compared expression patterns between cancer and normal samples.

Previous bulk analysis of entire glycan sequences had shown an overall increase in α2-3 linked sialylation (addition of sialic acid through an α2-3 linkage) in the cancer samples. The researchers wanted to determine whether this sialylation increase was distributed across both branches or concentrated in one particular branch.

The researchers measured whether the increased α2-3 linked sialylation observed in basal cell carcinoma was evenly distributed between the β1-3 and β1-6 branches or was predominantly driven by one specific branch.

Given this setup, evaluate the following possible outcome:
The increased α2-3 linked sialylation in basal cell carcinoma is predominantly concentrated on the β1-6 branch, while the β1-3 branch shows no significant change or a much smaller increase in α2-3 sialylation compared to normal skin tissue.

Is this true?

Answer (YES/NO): YES